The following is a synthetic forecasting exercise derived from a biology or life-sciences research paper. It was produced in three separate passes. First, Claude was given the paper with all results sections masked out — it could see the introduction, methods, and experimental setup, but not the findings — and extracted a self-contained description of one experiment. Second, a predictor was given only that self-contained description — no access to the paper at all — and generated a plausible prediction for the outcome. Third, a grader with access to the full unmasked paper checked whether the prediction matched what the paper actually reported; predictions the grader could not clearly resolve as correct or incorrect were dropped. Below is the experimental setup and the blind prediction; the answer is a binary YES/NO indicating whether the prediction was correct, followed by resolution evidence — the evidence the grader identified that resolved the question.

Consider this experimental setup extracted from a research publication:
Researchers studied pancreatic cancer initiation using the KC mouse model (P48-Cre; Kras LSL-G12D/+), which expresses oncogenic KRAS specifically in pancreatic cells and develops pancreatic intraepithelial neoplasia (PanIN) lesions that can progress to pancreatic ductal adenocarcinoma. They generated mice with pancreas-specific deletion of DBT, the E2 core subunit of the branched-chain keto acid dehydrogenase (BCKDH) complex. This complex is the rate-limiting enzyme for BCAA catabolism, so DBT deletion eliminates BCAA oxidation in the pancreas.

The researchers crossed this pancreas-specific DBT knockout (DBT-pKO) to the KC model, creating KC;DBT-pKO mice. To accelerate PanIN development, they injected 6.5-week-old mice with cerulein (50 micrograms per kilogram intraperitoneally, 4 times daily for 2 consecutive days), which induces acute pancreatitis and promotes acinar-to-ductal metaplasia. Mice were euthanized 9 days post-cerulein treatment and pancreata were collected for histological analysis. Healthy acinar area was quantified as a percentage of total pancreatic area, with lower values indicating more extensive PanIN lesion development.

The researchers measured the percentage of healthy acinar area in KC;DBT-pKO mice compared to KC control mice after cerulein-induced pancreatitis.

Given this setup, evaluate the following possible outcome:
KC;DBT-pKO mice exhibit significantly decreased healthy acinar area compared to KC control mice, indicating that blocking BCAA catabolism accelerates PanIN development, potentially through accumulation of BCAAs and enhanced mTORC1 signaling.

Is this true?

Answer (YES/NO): NO